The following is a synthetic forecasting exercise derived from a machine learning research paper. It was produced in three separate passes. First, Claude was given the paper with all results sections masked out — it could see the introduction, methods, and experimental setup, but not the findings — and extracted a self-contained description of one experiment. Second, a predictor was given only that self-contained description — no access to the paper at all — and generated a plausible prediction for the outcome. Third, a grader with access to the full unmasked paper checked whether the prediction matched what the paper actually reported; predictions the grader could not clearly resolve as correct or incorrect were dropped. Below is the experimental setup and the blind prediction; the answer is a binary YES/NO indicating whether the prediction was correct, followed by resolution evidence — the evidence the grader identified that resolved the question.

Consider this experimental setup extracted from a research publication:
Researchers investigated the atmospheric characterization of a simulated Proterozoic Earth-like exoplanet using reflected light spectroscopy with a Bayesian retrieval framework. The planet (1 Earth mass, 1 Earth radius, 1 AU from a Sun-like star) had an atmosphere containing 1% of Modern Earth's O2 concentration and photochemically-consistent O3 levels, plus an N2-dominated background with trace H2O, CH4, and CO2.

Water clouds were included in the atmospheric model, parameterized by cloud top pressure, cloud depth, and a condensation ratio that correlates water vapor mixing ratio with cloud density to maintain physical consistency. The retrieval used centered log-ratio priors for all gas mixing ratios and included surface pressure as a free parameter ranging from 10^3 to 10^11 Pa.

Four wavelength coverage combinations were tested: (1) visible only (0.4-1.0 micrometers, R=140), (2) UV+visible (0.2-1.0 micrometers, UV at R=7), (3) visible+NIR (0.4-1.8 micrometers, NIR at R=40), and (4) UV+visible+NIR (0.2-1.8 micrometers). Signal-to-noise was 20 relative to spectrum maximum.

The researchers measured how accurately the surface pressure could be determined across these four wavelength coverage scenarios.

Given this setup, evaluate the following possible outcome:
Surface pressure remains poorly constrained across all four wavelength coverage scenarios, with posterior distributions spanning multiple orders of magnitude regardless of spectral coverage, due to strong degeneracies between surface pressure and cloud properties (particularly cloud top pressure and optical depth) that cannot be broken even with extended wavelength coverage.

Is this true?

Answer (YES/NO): NO